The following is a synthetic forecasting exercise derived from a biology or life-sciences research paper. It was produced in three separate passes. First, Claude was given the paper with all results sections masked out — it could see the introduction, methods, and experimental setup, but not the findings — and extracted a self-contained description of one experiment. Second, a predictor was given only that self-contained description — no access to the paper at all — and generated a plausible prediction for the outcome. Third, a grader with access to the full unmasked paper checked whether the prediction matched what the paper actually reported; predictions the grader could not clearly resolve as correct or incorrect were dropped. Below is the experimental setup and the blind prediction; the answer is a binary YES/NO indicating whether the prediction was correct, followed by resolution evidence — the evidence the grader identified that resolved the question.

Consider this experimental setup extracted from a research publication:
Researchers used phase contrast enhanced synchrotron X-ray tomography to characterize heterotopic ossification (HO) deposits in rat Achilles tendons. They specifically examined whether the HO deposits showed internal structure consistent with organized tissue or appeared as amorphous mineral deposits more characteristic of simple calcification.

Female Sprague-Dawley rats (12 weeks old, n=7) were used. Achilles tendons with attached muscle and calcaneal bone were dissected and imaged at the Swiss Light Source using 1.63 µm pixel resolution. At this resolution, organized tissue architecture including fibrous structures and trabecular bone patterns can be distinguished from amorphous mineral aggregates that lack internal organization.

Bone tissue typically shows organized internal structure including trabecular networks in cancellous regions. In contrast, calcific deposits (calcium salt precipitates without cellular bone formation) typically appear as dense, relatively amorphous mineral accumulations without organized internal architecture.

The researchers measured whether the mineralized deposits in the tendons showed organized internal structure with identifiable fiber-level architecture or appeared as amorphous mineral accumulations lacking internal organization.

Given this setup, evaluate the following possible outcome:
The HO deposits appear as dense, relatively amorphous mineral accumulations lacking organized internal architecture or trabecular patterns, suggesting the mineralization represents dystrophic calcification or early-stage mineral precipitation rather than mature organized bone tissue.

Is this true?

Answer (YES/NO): NO